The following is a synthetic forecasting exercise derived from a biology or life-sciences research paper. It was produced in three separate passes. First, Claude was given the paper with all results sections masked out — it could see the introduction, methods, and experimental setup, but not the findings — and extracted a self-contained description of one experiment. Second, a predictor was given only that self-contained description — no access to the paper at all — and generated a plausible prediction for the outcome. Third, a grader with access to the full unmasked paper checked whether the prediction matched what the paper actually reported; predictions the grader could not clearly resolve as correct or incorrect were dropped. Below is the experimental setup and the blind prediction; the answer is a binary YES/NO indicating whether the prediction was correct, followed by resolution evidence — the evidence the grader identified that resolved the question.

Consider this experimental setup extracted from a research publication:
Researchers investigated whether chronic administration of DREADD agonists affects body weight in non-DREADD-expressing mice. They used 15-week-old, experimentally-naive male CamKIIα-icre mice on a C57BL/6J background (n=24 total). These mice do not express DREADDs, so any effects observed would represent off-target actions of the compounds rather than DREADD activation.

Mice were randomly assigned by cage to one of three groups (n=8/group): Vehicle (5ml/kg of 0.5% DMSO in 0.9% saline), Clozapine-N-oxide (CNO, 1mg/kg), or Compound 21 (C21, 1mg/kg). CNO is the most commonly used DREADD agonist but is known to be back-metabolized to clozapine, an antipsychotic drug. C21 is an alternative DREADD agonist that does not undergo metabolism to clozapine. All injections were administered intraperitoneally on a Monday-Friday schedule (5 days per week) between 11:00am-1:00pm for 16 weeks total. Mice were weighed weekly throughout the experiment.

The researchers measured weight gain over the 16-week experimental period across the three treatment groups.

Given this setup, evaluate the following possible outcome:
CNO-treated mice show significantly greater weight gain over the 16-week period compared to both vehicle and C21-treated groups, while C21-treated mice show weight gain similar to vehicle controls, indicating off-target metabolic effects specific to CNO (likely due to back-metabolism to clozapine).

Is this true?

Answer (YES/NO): NO